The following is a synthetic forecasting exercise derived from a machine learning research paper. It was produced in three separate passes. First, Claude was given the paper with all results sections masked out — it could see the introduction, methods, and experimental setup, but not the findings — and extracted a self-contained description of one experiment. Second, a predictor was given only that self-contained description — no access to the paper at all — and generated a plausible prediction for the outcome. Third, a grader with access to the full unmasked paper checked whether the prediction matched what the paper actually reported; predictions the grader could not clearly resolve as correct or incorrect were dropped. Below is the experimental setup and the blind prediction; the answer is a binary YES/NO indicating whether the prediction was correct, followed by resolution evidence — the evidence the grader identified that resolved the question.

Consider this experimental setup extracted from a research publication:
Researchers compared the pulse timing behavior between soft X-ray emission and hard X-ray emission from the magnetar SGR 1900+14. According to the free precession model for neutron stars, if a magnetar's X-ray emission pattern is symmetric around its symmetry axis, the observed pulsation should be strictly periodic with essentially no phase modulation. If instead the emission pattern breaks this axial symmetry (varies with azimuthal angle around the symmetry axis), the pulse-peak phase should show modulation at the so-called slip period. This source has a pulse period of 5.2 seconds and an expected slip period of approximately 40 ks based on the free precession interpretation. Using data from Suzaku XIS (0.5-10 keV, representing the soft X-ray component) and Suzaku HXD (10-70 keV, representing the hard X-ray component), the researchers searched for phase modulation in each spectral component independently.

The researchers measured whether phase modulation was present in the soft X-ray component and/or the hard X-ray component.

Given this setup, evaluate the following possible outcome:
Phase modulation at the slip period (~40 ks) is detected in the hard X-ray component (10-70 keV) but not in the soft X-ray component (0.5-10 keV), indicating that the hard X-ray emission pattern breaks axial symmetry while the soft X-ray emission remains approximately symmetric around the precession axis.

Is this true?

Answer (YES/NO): YES